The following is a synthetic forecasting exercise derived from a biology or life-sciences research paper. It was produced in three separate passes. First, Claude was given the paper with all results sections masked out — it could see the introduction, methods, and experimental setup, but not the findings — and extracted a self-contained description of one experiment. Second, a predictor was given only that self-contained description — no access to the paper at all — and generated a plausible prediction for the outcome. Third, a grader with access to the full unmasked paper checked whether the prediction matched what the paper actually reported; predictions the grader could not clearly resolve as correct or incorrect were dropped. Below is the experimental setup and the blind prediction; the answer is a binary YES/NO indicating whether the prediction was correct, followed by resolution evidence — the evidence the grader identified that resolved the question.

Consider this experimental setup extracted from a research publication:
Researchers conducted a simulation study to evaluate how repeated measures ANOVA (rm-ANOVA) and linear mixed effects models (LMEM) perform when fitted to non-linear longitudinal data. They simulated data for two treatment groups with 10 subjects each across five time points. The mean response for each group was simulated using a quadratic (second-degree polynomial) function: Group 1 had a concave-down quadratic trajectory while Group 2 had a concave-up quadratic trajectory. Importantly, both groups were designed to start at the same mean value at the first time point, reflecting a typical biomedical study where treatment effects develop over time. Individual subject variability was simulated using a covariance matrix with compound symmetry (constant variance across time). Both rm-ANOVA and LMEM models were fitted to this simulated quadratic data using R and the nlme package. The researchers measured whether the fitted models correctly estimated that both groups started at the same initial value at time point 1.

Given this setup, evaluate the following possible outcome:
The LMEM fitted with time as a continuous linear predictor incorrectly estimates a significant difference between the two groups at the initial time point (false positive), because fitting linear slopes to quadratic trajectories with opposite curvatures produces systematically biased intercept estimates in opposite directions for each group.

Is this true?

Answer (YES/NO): YES